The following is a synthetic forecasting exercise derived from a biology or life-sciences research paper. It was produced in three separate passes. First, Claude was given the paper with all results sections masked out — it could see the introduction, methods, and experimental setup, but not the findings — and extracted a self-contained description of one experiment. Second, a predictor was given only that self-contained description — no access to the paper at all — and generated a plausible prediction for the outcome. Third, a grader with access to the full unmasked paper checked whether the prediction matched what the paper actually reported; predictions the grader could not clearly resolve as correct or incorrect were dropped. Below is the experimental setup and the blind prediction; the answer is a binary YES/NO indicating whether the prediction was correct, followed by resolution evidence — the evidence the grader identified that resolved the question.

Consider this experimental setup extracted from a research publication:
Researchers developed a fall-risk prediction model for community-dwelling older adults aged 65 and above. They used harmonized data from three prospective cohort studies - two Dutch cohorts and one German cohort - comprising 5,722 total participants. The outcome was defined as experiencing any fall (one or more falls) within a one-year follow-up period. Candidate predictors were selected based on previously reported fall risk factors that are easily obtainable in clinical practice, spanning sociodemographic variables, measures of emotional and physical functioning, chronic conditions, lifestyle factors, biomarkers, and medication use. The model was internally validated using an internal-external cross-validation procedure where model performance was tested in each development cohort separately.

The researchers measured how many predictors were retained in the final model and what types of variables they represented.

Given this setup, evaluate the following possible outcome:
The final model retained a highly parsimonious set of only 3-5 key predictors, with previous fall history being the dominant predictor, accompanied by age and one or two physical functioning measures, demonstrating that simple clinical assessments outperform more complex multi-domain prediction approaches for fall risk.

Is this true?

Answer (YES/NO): NO